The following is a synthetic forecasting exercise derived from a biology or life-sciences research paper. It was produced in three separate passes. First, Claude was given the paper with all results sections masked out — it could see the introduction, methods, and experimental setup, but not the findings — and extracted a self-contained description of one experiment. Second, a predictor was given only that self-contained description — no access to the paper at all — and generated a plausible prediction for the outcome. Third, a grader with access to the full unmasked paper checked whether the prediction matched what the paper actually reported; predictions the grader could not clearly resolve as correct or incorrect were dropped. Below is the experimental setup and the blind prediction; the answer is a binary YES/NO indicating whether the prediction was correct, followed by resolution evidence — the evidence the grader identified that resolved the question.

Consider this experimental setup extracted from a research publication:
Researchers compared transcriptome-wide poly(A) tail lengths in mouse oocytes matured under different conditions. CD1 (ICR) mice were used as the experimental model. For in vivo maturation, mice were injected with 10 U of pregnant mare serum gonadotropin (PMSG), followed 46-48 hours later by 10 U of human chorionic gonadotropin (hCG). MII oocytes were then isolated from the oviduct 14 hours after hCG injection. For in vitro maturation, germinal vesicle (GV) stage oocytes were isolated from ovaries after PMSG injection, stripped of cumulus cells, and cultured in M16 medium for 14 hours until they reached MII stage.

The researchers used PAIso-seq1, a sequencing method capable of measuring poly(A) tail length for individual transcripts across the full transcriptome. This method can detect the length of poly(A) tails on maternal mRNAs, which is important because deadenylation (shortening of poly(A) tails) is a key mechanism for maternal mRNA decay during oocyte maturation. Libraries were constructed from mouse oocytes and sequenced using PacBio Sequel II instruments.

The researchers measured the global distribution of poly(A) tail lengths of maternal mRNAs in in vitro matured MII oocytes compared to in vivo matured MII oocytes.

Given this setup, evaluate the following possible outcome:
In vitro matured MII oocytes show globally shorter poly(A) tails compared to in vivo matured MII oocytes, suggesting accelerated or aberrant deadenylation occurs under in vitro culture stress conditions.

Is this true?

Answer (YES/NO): NO